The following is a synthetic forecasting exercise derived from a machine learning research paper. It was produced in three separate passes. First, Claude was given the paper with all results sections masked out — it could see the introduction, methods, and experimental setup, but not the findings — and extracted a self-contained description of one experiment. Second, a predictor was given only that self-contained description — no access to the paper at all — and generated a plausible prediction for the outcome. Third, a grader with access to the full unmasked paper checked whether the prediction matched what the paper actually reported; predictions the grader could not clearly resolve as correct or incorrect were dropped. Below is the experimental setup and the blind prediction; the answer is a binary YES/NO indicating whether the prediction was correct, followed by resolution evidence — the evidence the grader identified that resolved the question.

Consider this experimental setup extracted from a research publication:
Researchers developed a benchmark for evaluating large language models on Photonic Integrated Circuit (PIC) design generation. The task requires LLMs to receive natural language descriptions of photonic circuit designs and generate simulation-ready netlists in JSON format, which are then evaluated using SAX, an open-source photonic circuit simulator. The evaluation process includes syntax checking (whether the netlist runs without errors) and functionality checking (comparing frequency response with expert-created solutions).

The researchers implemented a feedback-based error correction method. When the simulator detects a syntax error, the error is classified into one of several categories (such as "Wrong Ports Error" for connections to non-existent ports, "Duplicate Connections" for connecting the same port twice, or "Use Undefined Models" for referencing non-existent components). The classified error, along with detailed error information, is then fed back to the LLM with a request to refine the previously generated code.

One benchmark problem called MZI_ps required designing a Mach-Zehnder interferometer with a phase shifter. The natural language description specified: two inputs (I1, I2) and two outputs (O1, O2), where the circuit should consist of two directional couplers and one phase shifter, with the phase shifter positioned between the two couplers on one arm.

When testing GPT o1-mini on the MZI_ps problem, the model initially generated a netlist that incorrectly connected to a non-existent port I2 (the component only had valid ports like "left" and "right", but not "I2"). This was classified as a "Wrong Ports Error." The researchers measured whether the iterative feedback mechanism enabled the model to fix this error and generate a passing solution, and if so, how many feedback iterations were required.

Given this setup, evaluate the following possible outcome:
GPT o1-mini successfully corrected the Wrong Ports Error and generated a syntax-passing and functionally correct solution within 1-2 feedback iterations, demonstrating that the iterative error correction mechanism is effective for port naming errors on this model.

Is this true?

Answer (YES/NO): YES